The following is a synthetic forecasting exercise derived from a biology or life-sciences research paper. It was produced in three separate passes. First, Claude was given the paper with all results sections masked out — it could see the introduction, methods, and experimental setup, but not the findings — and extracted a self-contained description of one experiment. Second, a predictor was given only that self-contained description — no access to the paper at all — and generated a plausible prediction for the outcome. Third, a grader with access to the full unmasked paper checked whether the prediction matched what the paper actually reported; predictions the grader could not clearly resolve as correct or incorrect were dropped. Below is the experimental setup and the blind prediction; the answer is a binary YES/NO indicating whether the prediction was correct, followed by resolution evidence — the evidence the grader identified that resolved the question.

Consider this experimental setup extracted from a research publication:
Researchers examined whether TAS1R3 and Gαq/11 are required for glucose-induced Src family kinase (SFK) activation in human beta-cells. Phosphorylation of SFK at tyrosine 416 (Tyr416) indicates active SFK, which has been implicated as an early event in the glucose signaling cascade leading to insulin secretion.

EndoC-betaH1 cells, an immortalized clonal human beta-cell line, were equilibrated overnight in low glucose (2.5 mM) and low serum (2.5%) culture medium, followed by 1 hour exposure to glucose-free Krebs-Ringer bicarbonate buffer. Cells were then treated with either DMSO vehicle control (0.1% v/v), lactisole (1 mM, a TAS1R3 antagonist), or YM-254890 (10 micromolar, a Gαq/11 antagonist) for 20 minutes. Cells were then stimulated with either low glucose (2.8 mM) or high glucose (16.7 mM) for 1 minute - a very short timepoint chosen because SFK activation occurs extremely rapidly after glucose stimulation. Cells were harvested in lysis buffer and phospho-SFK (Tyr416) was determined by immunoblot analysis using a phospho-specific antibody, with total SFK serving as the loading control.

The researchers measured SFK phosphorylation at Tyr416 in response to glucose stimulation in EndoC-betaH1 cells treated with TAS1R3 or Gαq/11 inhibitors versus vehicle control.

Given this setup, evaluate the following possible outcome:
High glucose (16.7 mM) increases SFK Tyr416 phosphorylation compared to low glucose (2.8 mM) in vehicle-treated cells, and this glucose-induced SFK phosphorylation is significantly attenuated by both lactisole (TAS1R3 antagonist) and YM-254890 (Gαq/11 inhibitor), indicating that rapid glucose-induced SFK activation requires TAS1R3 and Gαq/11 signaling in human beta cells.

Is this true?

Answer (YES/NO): NO